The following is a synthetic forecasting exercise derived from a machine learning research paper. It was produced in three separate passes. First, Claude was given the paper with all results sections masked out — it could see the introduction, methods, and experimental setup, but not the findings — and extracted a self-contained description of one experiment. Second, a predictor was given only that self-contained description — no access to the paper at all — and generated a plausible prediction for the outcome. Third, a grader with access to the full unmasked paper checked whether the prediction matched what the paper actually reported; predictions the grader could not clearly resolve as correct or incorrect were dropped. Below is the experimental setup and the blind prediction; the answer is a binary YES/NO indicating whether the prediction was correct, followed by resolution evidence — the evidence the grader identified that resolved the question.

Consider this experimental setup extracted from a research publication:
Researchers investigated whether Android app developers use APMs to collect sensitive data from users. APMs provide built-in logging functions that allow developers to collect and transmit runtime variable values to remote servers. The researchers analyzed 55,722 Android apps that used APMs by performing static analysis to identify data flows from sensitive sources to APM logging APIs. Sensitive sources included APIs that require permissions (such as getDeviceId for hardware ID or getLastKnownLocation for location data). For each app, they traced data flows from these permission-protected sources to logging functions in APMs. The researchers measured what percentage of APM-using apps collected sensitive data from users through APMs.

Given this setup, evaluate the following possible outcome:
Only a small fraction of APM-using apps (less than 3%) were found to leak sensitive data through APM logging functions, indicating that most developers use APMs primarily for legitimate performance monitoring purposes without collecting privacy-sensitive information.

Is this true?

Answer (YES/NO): NO